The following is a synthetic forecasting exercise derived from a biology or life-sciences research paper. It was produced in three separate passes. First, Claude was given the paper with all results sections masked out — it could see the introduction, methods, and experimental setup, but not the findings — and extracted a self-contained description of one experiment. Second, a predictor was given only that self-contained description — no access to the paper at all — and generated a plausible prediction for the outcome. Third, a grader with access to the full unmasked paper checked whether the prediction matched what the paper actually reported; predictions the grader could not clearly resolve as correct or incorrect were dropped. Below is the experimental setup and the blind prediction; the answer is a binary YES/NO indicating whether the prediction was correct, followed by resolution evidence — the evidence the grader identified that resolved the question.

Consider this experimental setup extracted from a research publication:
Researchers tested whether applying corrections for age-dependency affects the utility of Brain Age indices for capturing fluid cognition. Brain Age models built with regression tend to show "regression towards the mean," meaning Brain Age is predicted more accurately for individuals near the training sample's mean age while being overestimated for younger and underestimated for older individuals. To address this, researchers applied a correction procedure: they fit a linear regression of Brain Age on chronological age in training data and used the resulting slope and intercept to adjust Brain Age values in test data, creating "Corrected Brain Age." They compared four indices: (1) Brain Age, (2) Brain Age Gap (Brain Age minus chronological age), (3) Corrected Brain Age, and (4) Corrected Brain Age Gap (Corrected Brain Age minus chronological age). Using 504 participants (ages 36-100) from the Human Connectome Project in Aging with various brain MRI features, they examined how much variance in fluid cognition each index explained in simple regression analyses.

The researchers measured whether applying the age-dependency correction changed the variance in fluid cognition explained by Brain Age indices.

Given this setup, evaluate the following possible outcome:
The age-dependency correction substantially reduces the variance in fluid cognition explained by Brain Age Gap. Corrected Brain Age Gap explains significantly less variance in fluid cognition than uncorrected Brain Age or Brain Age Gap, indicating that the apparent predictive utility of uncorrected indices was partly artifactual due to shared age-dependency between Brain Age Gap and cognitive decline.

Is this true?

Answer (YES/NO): YES